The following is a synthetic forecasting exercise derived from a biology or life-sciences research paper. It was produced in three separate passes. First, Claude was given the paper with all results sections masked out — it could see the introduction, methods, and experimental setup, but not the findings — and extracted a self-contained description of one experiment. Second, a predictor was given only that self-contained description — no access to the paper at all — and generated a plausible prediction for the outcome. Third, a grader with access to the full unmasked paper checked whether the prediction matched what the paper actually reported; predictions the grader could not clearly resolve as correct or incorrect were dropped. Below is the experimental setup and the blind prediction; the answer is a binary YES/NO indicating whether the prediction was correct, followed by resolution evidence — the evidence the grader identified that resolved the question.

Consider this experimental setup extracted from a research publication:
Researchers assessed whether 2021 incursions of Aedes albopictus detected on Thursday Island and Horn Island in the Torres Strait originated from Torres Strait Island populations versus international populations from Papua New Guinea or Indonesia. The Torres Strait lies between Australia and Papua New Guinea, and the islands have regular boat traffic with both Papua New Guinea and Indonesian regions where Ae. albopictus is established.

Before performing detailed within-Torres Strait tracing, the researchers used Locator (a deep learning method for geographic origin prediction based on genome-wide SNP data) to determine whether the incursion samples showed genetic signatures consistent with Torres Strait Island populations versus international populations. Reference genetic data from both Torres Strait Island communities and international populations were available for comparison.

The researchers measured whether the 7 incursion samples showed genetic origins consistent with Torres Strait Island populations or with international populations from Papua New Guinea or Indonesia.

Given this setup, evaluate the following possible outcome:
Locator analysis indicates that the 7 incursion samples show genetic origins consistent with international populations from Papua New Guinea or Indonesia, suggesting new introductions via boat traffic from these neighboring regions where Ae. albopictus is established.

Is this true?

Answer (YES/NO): NO